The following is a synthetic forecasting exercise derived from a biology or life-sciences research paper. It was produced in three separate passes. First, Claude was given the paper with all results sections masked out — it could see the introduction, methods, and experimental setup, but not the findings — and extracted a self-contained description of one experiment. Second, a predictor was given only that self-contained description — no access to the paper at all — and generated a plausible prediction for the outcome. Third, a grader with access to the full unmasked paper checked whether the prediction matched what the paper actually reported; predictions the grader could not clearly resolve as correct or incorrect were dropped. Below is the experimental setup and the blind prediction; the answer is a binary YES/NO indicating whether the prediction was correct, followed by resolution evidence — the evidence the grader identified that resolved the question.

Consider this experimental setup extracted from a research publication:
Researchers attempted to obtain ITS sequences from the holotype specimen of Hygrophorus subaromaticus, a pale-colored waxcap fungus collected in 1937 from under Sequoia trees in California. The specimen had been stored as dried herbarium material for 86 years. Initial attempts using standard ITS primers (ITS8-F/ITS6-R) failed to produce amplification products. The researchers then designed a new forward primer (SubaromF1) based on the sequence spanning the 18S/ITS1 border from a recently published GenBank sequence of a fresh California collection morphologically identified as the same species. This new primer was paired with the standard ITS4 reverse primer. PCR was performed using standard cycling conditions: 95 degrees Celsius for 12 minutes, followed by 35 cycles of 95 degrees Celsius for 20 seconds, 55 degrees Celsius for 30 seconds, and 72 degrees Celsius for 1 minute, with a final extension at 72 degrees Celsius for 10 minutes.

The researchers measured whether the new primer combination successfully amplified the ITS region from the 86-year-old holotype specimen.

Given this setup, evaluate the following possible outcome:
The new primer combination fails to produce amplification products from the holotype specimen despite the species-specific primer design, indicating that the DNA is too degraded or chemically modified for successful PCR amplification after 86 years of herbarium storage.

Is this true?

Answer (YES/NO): NO